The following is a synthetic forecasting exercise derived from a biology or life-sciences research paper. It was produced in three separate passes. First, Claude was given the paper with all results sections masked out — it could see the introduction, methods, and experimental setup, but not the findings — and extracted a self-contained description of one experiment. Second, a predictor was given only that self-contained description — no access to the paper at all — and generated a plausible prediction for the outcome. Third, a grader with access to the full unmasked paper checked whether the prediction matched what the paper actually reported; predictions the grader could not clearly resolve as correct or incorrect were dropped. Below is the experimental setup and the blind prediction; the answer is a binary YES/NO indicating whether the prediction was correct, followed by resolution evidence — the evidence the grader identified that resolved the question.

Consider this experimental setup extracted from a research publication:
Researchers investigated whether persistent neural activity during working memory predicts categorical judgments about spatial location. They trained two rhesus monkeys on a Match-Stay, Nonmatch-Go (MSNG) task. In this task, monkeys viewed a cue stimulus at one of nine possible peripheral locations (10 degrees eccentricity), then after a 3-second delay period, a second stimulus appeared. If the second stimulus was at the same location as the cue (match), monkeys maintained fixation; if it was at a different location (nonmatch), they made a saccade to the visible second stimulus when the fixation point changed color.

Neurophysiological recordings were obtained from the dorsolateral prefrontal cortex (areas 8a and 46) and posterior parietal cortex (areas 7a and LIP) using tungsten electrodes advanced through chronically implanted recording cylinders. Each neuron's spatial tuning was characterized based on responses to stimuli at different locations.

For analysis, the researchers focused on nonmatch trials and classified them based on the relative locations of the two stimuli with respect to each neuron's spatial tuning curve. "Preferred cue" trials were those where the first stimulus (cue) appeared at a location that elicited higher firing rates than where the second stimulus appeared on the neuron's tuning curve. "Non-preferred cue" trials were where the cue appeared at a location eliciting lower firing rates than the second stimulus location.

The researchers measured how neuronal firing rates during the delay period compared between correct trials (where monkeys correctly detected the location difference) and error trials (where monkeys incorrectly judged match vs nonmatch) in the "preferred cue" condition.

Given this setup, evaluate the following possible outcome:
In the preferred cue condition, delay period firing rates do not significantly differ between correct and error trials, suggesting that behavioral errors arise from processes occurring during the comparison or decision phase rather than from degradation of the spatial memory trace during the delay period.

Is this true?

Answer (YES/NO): NO